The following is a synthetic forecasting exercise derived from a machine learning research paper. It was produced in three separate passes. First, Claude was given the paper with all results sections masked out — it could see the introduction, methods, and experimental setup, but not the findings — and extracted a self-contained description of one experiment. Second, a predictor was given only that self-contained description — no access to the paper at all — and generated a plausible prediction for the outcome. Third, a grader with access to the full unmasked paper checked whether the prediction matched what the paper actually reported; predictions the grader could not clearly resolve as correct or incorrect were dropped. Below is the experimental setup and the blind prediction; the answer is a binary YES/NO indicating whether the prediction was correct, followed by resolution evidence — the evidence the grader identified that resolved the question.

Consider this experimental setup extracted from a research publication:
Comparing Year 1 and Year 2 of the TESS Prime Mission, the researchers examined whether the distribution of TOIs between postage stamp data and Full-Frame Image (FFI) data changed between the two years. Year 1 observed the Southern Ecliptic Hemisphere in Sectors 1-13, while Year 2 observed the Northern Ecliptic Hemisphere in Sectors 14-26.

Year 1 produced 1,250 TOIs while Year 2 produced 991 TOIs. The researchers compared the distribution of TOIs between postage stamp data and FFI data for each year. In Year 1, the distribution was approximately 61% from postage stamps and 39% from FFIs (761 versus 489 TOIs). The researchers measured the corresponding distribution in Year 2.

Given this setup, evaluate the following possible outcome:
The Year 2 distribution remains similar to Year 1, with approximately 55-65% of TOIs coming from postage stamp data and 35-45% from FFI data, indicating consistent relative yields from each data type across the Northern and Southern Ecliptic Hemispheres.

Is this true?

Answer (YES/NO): NO